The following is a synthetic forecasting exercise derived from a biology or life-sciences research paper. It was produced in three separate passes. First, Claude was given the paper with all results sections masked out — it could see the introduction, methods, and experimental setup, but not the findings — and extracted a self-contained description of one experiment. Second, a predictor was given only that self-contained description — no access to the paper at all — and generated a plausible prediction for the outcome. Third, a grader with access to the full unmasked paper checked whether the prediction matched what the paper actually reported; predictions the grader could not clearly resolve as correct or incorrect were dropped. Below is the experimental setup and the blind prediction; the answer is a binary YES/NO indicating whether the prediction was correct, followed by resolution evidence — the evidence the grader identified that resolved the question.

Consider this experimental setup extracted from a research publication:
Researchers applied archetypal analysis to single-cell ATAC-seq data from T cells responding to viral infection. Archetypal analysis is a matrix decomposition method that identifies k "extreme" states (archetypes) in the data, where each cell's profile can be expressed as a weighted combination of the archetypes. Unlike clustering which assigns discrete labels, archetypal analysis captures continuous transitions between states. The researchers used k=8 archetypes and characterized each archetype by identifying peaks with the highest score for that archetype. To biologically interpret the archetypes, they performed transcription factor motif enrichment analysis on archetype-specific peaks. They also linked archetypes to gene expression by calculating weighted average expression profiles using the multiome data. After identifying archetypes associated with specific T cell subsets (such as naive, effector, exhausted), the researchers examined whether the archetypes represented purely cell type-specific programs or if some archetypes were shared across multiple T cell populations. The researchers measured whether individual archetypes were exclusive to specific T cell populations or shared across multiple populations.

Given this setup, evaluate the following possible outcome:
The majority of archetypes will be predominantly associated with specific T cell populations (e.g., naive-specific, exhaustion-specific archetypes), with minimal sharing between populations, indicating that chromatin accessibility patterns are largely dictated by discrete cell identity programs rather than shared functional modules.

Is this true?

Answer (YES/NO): NO